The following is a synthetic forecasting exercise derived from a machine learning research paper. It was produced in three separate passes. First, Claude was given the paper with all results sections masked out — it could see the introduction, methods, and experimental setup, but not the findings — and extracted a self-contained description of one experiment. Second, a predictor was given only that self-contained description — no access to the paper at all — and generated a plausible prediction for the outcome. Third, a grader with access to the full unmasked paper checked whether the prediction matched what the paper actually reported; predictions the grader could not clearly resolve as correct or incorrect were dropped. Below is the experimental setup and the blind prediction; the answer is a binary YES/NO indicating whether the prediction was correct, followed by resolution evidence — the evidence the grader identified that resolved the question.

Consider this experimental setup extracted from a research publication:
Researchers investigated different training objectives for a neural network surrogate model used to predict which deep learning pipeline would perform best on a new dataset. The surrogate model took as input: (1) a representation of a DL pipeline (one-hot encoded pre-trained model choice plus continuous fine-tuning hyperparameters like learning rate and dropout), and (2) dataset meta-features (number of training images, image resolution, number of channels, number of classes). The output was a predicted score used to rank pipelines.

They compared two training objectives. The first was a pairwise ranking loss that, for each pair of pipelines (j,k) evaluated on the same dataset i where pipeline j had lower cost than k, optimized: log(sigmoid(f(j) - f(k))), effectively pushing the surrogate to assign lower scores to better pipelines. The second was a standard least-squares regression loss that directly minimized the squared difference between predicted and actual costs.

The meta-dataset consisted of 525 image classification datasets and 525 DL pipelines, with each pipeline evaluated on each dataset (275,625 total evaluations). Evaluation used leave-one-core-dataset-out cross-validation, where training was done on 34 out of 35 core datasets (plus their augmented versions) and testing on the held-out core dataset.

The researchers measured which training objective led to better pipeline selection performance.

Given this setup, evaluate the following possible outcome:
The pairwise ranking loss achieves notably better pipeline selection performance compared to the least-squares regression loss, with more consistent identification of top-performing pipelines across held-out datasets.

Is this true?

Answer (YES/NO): YES